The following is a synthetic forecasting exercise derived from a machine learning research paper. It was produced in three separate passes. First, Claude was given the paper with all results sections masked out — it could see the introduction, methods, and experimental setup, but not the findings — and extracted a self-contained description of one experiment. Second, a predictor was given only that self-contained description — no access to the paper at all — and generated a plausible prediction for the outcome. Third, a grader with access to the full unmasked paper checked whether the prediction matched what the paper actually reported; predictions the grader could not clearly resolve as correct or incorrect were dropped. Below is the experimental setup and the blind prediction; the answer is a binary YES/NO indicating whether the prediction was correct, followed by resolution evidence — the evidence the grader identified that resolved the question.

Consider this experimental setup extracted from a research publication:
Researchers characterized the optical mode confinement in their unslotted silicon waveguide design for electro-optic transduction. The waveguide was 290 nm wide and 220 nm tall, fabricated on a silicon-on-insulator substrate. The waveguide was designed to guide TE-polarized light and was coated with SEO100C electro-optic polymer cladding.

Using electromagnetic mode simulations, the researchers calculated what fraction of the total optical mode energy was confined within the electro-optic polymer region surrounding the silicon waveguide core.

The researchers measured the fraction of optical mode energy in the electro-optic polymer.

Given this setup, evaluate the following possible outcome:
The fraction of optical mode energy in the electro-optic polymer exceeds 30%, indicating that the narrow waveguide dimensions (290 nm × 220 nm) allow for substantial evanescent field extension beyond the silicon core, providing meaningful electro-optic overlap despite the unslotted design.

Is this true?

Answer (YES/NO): YES